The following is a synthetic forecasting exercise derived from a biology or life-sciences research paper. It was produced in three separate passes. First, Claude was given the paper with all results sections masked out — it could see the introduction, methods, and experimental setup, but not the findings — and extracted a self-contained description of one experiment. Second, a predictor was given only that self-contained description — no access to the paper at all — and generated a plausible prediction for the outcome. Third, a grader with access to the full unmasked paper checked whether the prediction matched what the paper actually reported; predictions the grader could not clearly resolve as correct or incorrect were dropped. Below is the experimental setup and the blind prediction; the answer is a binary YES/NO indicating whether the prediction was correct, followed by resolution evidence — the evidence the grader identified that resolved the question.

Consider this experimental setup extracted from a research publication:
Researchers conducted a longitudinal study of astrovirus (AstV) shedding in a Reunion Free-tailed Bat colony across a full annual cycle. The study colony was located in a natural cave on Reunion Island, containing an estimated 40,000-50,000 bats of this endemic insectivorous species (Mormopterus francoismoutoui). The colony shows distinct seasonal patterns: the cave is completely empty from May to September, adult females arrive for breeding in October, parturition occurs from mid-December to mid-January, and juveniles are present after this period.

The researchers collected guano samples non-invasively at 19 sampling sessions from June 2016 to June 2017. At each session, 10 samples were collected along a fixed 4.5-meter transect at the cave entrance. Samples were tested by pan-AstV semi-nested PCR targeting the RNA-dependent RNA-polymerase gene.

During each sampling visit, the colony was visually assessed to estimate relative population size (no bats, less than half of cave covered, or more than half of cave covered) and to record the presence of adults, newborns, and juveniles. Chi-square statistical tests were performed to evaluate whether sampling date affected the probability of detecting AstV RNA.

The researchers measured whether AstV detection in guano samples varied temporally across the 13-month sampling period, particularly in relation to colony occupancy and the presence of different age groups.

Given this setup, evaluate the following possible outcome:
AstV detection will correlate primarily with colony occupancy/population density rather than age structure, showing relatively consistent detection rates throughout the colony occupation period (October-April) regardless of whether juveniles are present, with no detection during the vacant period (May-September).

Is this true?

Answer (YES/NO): NO